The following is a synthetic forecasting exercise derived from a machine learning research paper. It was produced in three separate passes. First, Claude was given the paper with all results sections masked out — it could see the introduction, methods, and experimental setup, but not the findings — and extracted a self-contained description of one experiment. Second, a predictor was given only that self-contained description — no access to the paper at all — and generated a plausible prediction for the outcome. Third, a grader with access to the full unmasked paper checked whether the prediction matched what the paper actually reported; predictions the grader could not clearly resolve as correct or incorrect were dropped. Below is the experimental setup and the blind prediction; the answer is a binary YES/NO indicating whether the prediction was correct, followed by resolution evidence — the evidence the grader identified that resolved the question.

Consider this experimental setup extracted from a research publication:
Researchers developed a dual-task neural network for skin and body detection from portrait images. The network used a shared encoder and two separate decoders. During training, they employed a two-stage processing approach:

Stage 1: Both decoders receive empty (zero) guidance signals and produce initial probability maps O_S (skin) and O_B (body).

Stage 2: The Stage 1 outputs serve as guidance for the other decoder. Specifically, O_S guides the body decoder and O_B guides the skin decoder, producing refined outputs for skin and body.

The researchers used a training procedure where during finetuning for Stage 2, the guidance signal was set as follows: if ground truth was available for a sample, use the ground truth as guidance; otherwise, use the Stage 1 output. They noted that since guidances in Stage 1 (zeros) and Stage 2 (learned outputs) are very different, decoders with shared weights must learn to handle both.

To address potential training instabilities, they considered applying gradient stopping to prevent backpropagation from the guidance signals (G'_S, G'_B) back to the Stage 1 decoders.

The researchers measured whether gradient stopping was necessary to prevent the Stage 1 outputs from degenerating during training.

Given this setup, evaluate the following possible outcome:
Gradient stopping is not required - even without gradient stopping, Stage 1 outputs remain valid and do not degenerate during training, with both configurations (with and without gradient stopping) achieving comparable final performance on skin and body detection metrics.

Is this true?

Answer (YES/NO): NO